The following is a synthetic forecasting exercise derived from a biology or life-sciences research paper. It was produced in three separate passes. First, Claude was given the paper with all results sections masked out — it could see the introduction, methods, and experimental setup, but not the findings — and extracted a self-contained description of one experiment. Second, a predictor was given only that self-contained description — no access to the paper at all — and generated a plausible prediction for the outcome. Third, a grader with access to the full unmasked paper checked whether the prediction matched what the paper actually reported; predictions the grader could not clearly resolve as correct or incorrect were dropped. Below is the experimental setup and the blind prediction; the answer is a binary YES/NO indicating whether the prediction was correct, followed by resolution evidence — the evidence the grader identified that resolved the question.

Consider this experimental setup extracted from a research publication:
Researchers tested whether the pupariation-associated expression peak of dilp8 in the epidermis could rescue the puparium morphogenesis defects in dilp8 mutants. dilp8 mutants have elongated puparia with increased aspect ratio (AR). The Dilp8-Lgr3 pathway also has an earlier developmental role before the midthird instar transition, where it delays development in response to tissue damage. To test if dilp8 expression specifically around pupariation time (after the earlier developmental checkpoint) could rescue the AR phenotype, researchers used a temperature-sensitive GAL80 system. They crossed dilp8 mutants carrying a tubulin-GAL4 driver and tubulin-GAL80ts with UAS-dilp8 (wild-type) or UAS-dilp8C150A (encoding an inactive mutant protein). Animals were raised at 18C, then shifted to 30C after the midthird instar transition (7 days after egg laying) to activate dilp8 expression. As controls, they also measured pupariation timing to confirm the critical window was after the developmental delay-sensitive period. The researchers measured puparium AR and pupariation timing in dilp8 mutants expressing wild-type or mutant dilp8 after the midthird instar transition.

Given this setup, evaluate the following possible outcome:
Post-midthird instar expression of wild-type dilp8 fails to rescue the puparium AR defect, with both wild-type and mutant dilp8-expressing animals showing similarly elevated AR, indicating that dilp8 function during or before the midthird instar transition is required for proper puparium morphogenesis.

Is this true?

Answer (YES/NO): NO